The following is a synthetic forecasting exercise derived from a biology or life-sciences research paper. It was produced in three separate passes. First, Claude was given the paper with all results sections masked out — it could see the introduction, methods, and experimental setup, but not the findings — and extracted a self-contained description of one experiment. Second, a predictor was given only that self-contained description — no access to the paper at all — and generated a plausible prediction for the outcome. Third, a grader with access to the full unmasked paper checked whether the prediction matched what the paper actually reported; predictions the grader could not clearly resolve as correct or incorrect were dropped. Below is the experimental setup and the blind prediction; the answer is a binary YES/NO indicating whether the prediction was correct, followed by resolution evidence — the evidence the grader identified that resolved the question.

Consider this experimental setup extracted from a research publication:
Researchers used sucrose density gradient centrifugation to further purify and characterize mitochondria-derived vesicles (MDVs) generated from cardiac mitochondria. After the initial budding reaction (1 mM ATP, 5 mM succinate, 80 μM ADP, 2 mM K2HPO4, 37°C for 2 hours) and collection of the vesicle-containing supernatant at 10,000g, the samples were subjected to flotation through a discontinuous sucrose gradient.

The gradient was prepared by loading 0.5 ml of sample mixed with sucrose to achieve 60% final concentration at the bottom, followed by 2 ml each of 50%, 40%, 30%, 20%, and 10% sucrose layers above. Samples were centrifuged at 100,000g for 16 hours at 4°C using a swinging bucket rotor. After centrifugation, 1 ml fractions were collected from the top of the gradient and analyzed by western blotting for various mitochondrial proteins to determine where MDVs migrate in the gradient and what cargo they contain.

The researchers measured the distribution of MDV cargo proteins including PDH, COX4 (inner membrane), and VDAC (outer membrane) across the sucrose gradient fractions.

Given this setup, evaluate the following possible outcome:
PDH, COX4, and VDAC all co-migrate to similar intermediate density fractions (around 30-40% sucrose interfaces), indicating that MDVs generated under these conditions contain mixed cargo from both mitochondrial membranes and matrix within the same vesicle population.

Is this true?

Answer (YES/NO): NO